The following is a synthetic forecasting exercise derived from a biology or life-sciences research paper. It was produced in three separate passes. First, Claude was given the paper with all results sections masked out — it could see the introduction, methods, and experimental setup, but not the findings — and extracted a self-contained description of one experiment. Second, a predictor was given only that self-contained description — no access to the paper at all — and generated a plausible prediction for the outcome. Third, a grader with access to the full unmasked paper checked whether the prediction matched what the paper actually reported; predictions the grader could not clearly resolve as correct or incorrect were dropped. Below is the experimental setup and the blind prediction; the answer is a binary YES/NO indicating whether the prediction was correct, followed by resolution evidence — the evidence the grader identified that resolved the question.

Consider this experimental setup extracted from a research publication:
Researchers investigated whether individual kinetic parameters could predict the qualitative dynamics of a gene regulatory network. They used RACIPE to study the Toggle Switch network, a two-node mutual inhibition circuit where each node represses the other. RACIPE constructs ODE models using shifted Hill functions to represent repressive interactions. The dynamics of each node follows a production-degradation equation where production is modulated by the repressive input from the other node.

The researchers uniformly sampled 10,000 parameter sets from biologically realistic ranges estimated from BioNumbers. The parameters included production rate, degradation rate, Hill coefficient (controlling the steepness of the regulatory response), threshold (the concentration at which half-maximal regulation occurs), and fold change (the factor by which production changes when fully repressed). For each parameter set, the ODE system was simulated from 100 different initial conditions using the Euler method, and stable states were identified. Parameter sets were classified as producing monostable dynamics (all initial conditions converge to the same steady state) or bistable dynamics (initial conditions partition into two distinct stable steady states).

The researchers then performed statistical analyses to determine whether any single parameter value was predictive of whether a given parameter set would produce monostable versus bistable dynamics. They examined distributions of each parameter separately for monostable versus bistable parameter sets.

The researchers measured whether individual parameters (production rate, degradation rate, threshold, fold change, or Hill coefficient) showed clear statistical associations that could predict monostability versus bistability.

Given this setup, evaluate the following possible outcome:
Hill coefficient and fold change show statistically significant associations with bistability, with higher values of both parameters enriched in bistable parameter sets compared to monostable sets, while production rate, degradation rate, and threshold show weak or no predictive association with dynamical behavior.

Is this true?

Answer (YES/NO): NO